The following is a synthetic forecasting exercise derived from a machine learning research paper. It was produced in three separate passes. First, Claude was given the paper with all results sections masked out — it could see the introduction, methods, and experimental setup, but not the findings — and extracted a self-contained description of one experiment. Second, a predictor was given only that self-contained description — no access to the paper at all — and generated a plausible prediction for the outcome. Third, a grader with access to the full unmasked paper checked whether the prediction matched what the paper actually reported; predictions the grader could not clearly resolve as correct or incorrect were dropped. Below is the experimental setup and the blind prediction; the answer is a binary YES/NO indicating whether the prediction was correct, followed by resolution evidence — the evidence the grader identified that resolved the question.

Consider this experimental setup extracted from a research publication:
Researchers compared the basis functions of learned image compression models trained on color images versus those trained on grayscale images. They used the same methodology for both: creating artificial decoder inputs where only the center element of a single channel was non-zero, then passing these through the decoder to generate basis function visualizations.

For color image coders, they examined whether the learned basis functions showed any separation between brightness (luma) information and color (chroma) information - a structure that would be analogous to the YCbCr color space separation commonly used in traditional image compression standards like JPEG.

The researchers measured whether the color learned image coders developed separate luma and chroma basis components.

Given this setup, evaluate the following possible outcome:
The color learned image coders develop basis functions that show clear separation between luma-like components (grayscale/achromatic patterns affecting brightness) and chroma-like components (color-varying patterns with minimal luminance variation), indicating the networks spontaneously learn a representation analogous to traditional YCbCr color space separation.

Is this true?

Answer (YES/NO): YES